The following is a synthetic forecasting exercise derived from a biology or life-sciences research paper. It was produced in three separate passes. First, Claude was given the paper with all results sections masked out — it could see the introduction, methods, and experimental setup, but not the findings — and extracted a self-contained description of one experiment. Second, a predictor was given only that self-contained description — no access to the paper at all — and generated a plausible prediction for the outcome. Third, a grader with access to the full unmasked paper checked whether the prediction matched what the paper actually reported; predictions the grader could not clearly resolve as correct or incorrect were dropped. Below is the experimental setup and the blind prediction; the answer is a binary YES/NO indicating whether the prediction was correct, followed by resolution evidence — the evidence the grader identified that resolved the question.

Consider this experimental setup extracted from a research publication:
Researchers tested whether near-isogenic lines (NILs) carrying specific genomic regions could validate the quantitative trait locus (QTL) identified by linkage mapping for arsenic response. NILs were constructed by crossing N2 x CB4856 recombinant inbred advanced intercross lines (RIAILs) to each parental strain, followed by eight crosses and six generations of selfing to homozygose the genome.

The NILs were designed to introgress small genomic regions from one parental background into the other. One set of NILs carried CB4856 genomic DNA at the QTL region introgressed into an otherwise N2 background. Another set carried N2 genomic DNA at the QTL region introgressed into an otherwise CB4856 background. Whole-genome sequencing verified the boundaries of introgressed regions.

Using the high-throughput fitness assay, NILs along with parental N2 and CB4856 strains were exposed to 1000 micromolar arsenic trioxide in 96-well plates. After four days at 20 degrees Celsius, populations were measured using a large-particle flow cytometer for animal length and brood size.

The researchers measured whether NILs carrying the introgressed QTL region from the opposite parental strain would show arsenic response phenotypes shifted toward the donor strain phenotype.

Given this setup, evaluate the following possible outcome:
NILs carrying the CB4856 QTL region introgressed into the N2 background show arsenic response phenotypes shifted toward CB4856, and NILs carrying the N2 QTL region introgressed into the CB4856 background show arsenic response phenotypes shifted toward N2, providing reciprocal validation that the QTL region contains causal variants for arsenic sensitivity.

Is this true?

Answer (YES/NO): NO